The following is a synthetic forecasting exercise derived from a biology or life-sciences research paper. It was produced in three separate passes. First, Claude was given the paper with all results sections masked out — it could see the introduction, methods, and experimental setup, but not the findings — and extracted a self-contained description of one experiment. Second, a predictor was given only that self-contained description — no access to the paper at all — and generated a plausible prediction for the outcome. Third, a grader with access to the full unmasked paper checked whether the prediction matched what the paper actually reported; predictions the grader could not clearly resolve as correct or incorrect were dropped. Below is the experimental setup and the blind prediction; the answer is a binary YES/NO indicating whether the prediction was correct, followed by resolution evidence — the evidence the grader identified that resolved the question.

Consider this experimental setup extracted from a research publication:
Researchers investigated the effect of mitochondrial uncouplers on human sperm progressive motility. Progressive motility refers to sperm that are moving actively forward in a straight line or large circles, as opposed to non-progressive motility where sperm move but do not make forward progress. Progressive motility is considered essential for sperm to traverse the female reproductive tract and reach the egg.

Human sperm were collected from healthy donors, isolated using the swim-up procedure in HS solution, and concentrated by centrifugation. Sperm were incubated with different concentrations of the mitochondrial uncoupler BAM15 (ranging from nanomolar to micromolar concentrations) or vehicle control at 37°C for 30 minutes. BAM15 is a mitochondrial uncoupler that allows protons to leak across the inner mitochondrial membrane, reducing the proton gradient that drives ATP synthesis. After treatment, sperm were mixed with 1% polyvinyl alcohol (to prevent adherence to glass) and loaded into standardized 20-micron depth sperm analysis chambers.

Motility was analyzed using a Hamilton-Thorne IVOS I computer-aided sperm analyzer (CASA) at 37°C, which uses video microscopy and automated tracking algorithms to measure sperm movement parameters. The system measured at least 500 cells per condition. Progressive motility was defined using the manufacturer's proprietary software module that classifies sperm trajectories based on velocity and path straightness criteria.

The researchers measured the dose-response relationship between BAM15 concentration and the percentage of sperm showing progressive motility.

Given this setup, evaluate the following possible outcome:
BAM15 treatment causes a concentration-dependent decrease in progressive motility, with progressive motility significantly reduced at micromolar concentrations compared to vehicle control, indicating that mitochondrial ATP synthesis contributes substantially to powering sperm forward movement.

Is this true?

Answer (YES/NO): NO